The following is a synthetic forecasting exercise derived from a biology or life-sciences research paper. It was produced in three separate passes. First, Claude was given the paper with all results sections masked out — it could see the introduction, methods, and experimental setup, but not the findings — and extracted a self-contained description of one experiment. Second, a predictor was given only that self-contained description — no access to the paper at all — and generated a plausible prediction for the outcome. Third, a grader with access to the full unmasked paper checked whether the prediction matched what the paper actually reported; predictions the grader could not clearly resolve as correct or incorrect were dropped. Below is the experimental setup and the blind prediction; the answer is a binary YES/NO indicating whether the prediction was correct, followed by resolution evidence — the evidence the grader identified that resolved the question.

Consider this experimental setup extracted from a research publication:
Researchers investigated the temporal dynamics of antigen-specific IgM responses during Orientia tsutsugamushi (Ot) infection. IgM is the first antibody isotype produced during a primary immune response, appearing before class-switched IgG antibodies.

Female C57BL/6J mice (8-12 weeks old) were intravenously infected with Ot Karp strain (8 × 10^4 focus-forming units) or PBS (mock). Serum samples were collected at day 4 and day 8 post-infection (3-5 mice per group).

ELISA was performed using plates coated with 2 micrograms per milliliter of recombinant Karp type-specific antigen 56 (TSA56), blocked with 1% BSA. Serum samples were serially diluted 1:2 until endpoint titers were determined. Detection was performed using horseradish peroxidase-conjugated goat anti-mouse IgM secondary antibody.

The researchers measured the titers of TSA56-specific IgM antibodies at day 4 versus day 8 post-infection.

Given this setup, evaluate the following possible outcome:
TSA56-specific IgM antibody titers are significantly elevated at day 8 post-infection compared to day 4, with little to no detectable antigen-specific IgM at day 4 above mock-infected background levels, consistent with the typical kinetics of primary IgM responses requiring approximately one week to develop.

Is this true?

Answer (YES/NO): NO